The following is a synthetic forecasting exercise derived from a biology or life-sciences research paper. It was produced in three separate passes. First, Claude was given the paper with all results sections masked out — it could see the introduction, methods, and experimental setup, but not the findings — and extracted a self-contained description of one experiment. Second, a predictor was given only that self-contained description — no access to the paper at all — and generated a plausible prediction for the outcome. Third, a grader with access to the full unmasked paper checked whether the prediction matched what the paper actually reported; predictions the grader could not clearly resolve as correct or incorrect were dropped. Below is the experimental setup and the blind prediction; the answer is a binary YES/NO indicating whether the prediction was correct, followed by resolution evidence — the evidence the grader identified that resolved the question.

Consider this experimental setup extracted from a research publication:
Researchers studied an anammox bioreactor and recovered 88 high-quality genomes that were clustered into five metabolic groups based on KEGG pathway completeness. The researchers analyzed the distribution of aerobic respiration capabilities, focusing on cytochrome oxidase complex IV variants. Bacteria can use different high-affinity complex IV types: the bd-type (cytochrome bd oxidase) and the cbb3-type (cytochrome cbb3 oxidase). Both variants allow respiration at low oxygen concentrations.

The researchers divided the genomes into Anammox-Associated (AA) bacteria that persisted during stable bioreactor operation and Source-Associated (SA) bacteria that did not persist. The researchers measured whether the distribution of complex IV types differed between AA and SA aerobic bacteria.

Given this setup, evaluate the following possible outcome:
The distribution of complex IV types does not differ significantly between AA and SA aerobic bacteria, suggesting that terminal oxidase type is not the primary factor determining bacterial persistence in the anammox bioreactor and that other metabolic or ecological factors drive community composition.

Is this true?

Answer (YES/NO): NO